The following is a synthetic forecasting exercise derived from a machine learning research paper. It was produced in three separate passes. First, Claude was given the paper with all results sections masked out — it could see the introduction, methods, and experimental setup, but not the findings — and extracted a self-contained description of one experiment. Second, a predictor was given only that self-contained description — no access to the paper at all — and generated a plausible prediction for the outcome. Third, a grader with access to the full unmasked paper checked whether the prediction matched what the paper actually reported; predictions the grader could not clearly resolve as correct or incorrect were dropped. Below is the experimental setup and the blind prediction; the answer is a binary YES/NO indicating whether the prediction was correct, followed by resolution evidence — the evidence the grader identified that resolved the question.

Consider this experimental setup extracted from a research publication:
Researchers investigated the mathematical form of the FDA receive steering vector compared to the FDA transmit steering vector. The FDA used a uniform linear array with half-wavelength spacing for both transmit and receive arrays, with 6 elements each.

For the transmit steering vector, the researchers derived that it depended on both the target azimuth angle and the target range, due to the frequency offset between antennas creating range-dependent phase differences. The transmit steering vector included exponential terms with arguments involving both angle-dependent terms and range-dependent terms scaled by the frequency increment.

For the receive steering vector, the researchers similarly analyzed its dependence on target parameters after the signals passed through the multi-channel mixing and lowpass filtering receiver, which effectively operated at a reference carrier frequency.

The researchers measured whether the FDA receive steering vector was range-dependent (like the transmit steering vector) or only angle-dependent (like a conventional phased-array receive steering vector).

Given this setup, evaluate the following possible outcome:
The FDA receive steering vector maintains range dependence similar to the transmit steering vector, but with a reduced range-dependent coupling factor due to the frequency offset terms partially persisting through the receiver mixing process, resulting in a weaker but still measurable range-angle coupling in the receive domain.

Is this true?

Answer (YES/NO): NO